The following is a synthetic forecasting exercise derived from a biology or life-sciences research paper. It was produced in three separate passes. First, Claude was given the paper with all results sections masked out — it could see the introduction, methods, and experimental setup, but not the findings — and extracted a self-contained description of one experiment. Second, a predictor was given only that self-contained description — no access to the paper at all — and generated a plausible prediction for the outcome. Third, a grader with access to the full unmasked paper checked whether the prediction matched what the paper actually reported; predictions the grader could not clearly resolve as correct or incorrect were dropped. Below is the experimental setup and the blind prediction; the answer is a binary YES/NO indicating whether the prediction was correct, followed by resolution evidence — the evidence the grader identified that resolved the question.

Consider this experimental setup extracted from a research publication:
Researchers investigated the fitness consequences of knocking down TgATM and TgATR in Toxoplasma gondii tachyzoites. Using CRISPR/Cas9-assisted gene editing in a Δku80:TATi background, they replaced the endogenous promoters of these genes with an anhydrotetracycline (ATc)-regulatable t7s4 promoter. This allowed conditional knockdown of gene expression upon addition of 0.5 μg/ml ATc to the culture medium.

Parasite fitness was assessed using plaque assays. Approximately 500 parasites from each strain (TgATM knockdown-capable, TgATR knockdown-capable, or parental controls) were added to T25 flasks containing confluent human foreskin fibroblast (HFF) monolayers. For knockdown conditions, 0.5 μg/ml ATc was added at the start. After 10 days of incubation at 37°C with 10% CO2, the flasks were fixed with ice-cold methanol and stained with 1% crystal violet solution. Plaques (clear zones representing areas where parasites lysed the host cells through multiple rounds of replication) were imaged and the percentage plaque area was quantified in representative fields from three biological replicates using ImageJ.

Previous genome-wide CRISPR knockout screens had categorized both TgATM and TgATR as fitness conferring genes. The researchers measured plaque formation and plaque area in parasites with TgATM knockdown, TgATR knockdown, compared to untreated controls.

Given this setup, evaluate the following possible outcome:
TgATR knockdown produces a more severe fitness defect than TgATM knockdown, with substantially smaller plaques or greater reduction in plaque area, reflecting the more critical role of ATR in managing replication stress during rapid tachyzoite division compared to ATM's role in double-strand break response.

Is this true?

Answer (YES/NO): NO